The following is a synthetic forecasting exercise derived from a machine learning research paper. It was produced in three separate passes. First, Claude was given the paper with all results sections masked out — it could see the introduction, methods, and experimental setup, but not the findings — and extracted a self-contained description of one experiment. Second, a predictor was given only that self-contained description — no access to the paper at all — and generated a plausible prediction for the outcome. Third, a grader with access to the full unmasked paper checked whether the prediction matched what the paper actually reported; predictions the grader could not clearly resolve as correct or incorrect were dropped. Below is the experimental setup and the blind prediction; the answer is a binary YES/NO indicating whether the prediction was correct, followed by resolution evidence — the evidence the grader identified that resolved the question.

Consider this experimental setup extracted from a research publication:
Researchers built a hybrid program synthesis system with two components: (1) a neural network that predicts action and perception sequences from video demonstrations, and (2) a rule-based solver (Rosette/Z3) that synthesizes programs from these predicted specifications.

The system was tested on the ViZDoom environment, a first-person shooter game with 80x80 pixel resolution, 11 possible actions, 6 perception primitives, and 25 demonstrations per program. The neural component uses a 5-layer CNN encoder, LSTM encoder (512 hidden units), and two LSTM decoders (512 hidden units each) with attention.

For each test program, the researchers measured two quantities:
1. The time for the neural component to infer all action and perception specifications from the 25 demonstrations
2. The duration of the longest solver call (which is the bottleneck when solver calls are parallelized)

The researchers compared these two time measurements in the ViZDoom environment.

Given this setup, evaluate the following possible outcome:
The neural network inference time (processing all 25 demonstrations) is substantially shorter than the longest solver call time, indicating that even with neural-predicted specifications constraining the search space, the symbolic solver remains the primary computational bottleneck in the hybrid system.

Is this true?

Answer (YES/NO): NO